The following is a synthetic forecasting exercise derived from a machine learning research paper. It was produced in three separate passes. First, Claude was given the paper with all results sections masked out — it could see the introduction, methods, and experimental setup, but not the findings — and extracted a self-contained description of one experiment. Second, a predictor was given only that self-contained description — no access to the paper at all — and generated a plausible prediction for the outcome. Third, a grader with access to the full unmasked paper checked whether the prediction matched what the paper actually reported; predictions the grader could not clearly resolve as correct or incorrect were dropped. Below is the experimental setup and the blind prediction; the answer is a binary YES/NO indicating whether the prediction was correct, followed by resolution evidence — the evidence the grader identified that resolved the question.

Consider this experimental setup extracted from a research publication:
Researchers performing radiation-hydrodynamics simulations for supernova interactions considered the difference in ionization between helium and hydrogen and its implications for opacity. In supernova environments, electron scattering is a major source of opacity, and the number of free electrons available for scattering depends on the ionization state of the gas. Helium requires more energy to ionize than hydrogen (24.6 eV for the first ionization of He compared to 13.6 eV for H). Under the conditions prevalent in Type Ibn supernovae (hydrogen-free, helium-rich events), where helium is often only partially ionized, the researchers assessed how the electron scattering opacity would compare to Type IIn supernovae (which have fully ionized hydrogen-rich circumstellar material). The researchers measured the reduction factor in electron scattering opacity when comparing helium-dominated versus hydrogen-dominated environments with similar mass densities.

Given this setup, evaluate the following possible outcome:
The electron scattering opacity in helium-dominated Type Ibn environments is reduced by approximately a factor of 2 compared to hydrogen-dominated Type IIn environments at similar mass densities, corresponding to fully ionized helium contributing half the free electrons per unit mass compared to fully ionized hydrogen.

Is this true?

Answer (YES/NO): NO